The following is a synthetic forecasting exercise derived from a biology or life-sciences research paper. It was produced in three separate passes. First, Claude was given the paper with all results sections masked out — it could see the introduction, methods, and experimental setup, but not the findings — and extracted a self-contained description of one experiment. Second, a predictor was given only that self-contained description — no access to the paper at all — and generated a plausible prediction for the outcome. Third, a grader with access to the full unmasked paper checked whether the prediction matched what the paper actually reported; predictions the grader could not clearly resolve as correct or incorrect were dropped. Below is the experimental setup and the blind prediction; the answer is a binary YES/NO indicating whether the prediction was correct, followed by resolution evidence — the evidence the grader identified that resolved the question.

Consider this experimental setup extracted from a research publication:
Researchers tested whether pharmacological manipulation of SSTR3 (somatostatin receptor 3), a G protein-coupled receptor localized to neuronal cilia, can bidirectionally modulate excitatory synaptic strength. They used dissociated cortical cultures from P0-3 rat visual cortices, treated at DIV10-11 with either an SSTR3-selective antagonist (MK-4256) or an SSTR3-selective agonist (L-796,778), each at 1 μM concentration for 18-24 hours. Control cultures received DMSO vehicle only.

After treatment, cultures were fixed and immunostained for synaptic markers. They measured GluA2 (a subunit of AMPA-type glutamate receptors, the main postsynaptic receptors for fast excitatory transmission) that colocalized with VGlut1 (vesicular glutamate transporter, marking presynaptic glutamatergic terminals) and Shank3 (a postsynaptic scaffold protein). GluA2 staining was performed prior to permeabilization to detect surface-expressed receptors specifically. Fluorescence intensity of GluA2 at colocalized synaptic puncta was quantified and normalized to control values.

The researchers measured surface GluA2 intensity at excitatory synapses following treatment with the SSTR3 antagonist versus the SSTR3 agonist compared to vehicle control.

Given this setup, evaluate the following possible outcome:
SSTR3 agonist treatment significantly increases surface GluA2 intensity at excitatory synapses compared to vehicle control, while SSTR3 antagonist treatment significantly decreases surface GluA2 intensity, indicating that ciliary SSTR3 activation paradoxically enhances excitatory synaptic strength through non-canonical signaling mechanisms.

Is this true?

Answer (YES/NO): NO